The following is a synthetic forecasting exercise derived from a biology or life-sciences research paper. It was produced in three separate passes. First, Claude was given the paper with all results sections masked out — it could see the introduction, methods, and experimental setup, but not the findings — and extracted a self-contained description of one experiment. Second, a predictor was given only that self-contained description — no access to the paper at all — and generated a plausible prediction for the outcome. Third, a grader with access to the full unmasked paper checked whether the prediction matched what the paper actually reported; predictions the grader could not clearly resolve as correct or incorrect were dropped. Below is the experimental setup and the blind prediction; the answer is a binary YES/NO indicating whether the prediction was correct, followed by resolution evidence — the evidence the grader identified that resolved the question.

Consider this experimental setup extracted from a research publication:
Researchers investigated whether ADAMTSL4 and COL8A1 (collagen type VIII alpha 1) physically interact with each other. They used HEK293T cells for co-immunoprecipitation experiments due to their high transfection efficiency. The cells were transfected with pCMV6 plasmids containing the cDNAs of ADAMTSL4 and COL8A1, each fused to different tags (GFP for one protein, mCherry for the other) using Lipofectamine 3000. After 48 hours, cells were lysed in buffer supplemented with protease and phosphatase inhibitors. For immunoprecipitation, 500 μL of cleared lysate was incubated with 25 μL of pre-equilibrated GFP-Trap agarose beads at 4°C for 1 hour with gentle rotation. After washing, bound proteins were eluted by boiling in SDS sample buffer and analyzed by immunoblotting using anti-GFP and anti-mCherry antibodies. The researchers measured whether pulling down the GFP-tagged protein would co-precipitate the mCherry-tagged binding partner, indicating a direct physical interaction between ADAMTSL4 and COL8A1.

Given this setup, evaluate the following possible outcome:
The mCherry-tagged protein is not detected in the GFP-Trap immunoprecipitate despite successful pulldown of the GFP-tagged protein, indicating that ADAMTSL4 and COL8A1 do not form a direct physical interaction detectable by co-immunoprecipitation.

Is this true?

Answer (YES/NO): YES